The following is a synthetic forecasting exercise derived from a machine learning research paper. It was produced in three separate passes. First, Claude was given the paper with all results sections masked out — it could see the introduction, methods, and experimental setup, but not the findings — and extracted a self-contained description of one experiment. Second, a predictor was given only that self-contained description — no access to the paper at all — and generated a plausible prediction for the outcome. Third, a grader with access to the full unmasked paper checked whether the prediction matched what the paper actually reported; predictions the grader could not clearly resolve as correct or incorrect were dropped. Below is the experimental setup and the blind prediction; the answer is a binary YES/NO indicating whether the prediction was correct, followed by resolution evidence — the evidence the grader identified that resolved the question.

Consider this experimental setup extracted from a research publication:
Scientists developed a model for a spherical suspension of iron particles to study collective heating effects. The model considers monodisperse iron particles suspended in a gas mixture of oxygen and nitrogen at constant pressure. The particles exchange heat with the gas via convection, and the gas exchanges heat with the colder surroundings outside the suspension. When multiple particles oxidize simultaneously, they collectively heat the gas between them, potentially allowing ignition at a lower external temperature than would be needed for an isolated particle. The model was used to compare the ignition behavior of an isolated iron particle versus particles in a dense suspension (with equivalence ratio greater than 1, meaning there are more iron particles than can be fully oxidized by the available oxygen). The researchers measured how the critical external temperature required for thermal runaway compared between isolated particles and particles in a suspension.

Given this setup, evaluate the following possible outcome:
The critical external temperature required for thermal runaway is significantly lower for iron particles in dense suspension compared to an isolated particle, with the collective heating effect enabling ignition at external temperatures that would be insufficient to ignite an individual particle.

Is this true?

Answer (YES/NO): YES